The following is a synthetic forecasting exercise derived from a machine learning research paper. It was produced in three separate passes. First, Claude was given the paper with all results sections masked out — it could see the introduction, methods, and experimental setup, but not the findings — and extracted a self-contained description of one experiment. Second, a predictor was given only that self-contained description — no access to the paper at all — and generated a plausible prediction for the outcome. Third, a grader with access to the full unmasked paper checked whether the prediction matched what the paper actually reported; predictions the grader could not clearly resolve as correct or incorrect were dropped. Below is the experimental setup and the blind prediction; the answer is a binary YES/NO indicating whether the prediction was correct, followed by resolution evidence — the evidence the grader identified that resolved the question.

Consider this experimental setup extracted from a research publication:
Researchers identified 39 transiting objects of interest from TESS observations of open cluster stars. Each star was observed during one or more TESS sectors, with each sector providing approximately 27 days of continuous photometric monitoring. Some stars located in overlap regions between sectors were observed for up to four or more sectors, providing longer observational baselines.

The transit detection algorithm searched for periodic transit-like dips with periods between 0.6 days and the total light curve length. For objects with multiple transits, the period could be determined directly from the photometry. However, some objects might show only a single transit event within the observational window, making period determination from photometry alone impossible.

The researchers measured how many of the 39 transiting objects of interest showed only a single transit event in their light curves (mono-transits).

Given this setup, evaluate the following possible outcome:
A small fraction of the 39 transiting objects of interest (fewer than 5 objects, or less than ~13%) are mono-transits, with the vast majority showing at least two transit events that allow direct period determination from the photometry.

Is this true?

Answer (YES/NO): YES